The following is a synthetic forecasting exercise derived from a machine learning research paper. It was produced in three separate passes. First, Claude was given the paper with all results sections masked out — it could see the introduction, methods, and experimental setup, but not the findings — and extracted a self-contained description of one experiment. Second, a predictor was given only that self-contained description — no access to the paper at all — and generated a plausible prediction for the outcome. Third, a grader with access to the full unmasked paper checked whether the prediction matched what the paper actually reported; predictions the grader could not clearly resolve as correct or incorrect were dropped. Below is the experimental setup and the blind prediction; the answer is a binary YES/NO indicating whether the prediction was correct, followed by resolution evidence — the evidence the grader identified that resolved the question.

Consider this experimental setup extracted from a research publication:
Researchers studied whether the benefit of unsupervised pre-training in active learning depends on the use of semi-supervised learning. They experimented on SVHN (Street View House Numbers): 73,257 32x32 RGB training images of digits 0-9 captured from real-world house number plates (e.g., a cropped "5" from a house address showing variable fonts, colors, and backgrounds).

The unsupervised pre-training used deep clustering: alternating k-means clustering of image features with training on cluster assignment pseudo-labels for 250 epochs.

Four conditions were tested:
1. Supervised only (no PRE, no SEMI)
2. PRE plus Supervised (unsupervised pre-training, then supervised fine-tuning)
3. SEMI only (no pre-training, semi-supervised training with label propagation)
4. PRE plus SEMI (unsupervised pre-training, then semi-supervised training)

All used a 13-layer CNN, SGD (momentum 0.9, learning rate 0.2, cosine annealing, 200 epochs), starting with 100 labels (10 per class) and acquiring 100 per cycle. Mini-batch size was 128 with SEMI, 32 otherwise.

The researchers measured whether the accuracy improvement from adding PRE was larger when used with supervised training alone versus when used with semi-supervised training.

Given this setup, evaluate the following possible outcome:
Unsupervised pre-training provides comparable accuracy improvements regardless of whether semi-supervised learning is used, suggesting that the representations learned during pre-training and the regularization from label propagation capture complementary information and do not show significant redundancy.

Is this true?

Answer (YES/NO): NO